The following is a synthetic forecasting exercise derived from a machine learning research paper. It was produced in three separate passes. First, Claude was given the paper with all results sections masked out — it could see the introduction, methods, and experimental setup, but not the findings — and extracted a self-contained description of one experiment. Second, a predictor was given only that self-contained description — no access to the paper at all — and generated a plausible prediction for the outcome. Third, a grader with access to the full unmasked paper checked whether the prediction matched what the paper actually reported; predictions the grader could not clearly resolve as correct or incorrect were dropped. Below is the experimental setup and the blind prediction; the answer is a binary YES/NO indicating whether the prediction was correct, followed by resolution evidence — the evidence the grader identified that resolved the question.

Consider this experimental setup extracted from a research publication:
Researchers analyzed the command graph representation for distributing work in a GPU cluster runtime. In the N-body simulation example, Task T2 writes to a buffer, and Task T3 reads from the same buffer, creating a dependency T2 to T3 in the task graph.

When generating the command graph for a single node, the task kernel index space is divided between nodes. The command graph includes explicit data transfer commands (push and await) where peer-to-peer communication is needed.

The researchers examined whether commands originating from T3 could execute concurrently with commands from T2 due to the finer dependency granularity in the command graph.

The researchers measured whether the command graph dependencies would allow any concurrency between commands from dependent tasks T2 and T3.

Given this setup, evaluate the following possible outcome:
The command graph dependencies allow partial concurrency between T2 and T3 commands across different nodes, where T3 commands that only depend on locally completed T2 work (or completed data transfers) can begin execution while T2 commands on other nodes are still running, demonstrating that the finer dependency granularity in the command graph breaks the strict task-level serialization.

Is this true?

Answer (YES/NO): YES